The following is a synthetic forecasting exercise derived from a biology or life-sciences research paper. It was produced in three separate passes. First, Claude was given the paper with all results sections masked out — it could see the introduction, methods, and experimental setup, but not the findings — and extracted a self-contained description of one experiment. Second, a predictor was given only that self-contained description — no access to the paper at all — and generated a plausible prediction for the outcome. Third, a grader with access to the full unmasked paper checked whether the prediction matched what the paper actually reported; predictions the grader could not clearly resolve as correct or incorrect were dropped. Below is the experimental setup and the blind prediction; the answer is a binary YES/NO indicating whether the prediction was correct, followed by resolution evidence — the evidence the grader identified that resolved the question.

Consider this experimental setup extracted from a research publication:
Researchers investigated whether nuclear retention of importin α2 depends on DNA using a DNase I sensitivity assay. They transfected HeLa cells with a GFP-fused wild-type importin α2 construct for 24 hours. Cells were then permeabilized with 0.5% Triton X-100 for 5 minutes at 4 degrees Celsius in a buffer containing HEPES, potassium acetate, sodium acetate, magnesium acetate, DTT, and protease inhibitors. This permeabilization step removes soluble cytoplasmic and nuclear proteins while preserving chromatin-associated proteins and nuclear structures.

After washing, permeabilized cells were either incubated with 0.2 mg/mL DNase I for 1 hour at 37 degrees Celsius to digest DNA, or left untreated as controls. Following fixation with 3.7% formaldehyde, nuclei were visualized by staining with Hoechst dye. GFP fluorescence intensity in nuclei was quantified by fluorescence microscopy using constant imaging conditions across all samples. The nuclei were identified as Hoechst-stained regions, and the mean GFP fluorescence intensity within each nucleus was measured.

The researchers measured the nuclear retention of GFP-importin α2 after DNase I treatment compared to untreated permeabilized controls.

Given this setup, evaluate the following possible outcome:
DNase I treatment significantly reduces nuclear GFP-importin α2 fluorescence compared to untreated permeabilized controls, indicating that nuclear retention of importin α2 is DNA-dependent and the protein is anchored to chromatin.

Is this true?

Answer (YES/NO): YES